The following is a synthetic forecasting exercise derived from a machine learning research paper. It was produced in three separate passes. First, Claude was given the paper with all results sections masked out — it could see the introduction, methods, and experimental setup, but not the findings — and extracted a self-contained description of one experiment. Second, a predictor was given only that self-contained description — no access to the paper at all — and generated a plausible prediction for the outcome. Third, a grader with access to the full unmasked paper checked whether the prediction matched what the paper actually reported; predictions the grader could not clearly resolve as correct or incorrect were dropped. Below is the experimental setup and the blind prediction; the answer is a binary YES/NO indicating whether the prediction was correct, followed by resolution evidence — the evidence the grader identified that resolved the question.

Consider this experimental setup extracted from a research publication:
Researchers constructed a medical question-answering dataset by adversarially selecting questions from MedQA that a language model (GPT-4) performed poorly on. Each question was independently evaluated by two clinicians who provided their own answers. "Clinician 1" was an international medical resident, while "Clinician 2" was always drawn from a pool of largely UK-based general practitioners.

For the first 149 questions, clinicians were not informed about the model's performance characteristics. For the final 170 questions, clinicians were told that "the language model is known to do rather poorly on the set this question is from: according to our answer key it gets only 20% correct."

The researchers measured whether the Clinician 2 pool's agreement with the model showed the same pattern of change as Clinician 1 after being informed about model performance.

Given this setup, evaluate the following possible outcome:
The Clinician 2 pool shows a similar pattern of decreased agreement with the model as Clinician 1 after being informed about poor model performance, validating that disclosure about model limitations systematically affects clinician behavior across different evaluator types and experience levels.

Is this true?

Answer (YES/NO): NO